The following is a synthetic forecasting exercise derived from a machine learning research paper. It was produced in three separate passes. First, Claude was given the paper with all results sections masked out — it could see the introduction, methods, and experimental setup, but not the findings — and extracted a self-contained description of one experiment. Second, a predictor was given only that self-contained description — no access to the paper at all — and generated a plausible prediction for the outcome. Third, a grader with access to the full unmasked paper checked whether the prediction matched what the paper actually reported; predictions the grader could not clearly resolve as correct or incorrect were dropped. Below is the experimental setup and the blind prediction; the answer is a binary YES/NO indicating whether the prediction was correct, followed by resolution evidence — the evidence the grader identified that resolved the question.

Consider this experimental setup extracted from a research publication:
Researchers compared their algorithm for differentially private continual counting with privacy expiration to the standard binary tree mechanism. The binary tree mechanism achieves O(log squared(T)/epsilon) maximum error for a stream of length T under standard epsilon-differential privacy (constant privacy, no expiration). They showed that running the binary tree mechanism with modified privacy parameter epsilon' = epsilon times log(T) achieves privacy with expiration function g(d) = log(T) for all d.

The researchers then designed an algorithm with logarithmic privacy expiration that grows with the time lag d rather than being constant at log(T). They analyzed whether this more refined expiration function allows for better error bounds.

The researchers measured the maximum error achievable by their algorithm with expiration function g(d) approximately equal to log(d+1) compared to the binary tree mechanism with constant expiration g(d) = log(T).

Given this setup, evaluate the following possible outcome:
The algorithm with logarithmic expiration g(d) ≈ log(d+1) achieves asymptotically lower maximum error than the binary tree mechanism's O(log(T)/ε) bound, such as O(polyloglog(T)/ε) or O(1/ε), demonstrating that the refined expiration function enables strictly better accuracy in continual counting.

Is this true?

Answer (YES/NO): NO